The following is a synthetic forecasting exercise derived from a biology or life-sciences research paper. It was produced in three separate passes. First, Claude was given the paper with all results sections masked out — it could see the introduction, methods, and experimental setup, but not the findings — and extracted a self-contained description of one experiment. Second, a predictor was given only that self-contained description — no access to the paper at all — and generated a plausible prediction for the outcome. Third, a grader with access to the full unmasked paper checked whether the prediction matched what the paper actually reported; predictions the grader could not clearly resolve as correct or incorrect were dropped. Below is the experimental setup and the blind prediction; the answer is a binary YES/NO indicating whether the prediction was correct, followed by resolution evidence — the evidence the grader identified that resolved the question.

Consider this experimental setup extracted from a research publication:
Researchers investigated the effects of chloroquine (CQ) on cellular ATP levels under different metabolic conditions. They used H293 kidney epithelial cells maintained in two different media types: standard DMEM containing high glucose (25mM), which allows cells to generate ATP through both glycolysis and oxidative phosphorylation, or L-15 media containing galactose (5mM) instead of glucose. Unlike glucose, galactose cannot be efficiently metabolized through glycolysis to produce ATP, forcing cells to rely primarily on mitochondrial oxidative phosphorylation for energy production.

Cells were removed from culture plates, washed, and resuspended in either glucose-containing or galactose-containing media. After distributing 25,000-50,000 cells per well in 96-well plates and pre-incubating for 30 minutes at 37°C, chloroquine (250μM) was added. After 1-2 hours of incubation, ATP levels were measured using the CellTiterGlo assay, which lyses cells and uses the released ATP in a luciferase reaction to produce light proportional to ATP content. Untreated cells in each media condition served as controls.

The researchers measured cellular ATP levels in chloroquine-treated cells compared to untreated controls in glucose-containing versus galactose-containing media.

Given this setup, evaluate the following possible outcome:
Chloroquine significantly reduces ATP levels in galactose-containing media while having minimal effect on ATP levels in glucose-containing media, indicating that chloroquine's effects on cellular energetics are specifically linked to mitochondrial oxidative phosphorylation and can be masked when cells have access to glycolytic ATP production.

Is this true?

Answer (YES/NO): YES